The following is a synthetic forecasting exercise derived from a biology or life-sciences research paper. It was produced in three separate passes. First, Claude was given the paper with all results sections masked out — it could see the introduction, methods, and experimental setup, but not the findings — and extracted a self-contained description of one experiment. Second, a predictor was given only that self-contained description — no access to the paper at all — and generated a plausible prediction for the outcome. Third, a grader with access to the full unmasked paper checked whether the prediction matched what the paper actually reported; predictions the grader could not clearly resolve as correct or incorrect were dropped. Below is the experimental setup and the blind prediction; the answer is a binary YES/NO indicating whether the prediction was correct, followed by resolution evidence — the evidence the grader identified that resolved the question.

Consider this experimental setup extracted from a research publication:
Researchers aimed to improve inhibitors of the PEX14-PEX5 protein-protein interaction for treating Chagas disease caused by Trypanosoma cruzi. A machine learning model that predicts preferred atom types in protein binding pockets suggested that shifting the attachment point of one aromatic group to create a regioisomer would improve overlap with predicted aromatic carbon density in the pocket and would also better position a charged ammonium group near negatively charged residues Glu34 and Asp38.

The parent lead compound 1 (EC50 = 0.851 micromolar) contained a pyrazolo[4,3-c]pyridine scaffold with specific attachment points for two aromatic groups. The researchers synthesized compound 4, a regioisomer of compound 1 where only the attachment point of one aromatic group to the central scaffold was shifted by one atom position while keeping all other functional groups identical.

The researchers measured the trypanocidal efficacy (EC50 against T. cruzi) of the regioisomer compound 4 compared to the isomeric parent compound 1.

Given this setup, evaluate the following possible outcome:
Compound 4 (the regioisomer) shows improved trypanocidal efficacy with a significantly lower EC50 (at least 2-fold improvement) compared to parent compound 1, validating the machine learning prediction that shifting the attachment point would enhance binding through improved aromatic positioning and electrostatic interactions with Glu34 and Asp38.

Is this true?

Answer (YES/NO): YES